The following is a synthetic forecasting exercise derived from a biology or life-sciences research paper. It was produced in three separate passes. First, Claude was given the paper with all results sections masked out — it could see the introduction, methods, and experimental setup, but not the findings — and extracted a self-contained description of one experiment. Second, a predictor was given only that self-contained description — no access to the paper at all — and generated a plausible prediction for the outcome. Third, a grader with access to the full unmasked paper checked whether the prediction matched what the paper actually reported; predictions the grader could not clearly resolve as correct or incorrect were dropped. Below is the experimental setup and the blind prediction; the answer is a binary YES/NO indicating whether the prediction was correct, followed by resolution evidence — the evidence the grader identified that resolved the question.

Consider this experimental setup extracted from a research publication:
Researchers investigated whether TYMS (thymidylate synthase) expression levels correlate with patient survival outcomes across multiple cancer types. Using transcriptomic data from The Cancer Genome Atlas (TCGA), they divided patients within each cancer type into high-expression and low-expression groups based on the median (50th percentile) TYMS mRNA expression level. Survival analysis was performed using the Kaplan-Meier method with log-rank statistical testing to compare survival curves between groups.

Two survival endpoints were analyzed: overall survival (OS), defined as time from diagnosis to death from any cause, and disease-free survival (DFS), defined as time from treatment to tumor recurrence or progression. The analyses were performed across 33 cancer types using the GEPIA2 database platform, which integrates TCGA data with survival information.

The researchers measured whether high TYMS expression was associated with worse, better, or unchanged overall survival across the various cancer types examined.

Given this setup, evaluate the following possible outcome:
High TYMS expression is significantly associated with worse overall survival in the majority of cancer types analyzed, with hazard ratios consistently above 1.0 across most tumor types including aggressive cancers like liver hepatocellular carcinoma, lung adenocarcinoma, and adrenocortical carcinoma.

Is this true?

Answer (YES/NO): NO